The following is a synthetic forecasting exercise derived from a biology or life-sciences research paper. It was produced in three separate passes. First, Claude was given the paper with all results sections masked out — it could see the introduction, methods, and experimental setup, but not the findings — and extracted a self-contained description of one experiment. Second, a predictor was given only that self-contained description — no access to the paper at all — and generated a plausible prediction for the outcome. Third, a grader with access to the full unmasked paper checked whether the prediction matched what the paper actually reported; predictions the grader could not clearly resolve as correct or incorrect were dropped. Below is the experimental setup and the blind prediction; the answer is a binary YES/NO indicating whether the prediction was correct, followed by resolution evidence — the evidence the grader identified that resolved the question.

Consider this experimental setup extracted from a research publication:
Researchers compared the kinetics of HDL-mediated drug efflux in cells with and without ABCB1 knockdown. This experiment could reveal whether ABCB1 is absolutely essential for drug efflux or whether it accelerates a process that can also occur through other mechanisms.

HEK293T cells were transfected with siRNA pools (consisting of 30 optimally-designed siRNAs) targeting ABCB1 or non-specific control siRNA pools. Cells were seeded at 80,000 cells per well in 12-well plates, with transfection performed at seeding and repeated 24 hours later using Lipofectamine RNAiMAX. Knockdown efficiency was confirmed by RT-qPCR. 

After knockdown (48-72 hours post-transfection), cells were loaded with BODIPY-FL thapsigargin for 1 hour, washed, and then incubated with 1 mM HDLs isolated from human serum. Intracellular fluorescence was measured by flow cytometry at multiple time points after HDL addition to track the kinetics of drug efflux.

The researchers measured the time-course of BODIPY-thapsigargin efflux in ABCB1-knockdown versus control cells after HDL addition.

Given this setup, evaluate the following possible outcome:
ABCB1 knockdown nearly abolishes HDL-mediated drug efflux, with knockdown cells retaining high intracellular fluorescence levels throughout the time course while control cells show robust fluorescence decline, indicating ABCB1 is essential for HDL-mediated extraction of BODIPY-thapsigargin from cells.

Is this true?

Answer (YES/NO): NO